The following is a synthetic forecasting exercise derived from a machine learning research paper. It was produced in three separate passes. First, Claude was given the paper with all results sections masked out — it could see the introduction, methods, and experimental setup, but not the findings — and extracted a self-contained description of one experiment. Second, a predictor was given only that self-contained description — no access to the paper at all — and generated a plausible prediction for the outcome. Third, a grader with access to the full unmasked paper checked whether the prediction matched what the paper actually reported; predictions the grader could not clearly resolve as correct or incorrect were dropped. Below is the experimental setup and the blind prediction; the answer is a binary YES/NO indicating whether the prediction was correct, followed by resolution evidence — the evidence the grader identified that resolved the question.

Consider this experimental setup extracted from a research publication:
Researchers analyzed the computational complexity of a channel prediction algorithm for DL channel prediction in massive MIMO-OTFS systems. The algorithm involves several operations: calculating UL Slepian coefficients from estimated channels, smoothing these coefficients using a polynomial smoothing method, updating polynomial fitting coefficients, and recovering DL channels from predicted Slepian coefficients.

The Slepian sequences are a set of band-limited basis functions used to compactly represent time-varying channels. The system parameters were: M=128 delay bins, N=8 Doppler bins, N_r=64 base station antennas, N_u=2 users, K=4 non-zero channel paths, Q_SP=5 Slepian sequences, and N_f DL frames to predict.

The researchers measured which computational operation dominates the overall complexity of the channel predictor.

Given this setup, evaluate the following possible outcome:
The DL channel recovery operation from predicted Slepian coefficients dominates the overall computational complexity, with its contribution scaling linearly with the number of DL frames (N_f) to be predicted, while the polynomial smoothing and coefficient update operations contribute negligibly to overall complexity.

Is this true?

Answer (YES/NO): YES